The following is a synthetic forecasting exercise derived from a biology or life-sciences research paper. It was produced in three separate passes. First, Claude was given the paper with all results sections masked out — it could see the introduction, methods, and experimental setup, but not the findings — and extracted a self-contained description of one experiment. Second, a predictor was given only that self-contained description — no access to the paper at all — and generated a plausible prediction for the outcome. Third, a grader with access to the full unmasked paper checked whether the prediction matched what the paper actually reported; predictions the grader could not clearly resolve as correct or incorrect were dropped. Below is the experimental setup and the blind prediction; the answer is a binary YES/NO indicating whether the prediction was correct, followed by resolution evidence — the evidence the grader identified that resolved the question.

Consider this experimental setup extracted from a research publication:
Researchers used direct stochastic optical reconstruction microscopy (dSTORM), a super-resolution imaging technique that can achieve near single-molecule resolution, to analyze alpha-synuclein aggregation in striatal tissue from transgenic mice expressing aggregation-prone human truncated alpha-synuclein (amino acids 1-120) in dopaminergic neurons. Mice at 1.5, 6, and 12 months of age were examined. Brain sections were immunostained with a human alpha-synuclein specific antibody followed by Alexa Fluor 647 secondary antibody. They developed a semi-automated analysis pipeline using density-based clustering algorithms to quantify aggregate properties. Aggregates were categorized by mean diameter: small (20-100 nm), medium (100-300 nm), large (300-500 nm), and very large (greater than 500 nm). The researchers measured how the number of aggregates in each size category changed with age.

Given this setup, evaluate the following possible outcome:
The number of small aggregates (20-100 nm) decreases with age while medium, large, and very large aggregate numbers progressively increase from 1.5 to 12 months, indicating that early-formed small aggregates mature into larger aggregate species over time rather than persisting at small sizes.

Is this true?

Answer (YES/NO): NO